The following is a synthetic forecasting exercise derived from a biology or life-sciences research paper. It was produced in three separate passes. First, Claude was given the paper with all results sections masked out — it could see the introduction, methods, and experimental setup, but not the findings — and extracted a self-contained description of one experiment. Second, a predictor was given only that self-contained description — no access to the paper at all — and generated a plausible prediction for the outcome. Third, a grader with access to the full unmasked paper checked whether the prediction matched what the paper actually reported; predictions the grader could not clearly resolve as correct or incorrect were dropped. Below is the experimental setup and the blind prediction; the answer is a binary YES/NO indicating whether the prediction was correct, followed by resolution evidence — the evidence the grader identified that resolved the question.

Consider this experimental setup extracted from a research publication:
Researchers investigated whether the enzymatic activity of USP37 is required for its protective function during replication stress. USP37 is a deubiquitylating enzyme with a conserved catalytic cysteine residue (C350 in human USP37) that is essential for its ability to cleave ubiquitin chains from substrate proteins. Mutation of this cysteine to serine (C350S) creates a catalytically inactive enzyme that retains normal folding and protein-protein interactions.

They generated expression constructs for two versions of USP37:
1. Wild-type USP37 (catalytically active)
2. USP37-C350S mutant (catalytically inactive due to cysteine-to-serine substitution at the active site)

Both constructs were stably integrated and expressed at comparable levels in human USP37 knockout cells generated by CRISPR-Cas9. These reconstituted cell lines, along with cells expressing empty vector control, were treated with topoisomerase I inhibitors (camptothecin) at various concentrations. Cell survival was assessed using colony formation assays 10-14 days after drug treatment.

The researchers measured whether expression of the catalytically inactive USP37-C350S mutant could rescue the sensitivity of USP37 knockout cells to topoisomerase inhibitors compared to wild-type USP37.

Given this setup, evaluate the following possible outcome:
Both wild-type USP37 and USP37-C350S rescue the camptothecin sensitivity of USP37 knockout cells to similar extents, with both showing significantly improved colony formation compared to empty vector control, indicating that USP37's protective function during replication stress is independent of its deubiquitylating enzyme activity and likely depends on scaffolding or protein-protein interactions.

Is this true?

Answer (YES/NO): NO